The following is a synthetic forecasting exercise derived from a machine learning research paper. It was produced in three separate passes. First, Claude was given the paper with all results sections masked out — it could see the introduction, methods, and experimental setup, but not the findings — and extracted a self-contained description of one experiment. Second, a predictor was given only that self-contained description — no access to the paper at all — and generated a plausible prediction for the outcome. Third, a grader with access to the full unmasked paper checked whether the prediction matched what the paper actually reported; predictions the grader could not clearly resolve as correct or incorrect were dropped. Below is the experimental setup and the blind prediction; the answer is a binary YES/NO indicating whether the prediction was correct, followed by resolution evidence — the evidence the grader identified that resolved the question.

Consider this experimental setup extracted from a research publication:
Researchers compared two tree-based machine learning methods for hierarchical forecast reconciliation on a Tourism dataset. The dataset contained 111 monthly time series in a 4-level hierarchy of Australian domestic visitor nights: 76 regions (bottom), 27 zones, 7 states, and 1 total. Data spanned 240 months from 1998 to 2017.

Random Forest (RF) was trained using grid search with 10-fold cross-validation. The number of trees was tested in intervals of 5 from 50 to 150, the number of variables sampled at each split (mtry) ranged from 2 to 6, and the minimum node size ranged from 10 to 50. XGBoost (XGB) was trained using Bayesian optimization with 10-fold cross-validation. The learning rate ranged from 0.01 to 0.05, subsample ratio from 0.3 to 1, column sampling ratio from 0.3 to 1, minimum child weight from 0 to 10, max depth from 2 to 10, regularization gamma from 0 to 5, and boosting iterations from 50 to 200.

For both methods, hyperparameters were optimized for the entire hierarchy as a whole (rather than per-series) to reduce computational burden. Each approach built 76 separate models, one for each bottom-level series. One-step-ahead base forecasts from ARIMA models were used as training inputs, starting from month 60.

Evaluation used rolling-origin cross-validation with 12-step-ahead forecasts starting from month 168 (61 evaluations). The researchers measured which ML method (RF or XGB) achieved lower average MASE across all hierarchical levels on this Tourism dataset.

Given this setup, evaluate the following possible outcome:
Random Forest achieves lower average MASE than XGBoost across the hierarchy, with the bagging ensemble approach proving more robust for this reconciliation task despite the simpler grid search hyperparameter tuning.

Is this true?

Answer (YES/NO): NO